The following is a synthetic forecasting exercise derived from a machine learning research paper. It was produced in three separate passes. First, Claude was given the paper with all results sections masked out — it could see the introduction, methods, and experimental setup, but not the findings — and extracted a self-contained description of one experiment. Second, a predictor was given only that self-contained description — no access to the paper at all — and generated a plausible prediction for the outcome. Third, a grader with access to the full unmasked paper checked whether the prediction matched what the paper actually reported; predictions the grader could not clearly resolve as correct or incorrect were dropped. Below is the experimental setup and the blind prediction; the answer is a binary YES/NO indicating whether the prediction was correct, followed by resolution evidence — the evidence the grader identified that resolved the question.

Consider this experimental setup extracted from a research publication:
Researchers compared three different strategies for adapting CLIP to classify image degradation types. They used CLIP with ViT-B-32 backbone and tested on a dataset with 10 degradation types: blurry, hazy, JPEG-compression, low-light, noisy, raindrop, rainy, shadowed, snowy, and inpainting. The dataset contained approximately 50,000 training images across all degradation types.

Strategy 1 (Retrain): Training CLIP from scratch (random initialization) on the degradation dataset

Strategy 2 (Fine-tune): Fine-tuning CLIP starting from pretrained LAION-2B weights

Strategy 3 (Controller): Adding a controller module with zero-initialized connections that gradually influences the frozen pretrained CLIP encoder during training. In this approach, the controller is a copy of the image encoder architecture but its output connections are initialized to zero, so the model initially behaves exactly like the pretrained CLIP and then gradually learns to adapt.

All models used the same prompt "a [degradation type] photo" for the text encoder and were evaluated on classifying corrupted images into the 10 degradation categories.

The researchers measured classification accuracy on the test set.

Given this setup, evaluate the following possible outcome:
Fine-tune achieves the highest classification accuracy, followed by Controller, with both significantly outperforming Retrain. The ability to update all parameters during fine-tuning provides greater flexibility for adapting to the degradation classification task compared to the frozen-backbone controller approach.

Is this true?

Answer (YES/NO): YES